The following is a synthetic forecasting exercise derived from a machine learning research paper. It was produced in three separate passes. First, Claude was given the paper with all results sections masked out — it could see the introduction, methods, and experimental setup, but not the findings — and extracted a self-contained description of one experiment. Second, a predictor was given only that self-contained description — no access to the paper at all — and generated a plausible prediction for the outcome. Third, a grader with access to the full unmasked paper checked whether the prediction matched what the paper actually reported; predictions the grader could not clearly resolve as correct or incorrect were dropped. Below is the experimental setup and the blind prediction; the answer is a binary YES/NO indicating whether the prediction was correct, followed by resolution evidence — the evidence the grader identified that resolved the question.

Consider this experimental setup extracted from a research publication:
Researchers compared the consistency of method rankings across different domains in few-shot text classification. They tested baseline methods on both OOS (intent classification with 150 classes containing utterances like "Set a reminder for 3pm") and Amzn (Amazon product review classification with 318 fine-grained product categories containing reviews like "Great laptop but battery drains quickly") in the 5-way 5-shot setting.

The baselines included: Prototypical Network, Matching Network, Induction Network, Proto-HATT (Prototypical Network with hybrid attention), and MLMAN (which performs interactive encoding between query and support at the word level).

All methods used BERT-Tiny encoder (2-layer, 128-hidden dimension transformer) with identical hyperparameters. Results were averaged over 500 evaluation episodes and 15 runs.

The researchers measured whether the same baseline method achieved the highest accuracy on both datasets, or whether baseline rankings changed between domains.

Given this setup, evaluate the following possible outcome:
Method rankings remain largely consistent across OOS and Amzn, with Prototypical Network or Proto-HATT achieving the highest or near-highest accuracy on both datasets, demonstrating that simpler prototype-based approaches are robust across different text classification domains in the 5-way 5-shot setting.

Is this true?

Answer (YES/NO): NO